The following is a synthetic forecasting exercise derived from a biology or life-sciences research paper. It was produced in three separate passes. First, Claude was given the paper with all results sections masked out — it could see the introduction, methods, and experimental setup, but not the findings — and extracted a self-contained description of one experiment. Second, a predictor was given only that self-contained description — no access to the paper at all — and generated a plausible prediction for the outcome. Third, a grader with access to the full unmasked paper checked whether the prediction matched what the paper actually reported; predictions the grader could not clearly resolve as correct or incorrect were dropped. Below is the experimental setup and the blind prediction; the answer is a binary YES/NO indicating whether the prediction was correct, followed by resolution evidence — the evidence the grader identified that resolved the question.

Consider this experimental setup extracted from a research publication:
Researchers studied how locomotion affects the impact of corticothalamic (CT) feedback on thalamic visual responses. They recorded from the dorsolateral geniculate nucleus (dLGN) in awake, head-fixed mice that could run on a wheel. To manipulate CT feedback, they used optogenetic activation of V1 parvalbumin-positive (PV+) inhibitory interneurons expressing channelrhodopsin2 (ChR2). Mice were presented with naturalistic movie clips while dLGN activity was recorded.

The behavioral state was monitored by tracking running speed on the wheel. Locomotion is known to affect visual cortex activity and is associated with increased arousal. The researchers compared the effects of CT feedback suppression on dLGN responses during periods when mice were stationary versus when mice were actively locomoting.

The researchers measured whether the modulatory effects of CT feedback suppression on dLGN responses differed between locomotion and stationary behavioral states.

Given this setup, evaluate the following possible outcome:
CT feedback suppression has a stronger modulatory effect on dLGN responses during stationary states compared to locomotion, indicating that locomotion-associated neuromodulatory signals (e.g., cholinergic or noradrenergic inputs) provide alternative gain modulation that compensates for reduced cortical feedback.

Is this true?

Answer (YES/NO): NO